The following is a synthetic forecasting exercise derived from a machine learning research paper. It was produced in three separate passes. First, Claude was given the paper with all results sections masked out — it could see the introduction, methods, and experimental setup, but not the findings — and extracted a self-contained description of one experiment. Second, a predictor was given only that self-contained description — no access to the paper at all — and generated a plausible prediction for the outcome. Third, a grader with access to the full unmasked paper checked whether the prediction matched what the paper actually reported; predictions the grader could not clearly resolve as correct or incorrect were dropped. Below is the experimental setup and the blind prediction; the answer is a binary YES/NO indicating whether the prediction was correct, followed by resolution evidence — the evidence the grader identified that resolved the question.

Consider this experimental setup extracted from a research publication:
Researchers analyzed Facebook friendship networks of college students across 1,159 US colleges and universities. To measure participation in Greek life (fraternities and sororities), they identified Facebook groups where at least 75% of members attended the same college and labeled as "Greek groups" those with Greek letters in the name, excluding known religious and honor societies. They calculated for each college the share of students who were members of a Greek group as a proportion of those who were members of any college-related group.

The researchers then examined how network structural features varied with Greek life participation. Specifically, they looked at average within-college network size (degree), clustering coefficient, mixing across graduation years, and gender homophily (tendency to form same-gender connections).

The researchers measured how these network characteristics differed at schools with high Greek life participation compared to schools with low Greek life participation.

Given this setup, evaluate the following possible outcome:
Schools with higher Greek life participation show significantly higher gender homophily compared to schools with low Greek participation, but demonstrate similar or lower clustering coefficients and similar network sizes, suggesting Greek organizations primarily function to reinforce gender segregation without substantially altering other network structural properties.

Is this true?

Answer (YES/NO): NO